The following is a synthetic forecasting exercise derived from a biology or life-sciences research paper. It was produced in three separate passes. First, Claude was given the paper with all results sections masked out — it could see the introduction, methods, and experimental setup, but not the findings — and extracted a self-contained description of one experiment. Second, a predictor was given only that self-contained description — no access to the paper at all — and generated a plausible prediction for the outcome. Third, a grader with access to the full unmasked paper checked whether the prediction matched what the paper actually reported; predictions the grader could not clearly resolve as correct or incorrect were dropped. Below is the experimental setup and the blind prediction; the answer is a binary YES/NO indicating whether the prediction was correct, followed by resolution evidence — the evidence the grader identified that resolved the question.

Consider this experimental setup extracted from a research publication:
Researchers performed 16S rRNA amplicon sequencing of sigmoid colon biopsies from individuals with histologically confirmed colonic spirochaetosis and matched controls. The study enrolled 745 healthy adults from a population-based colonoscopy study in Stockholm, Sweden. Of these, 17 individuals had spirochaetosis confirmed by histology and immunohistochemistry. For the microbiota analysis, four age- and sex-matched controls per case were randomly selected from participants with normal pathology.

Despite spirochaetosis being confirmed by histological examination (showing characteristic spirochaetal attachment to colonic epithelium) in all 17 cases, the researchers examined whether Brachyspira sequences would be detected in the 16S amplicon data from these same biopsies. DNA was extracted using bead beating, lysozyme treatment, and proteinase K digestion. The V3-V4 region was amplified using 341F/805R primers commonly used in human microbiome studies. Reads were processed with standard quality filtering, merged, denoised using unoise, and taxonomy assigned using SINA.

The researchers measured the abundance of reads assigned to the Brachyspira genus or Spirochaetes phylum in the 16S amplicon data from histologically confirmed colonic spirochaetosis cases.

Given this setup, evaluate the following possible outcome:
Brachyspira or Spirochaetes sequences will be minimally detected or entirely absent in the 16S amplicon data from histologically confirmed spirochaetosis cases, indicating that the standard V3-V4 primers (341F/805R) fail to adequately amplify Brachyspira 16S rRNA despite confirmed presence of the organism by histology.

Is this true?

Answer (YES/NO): YES